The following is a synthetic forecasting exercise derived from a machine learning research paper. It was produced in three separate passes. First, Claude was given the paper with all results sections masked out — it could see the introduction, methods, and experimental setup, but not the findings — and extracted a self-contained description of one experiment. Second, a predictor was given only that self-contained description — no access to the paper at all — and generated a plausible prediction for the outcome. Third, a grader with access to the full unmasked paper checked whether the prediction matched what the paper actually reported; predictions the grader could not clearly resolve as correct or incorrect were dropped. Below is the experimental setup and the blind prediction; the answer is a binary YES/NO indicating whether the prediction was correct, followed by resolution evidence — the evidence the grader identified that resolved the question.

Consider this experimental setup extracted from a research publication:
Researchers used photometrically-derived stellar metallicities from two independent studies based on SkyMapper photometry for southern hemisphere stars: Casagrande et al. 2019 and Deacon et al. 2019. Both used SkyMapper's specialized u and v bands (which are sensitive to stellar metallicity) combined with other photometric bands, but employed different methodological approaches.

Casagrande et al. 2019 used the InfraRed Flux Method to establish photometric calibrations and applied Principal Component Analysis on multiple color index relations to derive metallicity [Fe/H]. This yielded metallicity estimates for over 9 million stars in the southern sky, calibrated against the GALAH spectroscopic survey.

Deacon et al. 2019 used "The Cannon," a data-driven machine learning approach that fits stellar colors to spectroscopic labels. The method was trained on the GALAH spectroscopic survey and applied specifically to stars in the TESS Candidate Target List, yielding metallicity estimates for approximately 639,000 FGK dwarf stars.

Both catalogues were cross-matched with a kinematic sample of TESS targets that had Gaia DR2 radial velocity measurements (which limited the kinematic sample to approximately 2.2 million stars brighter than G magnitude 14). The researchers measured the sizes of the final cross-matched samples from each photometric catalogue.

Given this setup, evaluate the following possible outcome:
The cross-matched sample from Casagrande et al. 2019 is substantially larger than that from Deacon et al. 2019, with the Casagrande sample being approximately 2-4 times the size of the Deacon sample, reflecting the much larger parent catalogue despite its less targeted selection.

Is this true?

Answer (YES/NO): NO